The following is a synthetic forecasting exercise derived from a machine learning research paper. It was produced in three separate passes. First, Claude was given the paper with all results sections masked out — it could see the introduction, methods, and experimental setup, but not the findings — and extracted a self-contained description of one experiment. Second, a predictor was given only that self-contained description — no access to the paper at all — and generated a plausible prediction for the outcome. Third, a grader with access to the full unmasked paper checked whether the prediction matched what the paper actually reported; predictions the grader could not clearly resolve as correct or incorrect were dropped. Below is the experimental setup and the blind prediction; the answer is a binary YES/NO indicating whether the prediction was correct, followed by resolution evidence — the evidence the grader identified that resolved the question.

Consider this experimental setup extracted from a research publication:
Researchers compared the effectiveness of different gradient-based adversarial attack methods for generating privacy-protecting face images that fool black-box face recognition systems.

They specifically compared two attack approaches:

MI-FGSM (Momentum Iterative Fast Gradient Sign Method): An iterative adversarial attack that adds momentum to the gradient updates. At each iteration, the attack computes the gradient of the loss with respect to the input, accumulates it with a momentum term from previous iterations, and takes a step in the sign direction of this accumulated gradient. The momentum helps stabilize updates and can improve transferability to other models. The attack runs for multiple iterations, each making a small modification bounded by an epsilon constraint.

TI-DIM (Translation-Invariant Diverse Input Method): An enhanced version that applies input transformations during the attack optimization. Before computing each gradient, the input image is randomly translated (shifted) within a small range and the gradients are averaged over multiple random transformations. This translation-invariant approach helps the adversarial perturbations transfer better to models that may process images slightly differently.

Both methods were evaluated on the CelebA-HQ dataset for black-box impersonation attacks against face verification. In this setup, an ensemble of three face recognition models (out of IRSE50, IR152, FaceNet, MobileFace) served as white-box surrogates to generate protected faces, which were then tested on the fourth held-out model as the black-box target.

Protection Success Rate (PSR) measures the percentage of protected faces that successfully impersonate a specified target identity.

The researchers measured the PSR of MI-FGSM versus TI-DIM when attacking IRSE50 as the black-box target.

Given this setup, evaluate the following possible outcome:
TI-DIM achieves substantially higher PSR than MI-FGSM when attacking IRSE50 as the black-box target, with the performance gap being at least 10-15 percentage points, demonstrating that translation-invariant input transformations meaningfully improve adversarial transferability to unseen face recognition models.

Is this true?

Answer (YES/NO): YES